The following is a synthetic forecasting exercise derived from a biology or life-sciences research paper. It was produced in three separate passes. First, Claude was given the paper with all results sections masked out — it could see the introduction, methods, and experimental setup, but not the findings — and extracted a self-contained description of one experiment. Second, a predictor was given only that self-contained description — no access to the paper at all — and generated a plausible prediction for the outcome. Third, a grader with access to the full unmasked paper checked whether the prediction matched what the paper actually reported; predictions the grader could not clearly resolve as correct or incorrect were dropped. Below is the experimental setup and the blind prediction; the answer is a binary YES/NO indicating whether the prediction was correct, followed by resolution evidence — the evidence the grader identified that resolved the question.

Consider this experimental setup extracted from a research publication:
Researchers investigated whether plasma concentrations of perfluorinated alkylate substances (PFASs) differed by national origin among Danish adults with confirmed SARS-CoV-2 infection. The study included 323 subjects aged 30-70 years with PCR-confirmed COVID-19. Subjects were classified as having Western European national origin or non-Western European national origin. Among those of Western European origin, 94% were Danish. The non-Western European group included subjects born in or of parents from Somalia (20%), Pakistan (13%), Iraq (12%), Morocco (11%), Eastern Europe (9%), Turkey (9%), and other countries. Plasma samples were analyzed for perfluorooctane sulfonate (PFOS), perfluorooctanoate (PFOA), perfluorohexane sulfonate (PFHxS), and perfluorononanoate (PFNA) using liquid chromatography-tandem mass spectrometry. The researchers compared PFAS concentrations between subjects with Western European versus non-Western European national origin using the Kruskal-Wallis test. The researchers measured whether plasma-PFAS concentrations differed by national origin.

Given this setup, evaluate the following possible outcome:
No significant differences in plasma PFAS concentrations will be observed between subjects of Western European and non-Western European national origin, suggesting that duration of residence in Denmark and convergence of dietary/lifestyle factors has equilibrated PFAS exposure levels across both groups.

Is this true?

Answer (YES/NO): NO